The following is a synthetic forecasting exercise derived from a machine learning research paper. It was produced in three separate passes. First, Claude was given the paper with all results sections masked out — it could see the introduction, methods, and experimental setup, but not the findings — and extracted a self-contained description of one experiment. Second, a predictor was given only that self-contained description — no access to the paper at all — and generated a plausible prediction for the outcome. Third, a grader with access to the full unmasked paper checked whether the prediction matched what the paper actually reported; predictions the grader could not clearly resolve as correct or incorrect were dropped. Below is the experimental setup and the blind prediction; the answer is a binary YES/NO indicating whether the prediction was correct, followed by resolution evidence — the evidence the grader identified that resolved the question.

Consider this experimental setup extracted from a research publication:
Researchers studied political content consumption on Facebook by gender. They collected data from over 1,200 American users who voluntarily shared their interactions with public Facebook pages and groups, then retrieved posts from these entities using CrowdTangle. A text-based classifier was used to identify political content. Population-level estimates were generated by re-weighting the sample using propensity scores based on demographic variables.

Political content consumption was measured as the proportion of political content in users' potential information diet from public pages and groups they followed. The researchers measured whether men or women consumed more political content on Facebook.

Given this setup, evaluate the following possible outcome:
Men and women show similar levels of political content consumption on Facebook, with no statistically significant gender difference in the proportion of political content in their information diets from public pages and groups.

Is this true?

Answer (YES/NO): NO